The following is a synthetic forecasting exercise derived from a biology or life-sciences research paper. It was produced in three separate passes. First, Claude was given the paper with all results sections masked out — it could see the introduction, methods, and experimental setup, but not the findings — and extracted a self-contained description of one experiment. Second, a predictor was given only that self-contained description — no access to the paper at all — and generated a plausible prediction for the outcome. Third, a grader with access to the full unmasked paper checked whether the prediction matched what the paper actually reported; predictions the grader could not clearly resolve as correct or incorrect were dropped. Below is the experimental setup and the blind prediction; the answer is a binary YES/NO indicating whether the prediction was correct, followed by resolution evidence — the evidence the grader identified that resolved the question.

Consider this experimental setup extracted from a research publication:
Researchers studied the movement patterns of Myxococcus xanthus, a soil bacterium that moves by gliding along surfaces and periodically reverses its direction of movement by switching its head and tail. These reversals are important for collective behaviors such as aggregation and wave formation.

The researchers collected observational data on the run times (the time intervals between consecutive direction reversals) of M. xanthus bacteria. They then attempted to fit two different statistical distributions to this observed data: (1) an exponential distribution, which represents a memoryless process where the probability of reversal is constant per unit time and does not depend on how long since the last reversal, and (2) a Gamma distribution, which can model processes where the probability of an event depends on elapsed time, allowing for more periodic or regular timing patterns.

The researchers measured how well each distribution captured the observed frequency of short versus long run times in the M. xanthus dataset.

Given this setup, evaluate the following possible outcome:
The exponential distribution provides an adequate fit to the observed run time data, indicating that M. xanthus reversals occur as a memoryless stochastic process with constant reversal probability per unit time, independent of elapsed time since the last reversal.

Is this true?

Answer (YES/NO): NO